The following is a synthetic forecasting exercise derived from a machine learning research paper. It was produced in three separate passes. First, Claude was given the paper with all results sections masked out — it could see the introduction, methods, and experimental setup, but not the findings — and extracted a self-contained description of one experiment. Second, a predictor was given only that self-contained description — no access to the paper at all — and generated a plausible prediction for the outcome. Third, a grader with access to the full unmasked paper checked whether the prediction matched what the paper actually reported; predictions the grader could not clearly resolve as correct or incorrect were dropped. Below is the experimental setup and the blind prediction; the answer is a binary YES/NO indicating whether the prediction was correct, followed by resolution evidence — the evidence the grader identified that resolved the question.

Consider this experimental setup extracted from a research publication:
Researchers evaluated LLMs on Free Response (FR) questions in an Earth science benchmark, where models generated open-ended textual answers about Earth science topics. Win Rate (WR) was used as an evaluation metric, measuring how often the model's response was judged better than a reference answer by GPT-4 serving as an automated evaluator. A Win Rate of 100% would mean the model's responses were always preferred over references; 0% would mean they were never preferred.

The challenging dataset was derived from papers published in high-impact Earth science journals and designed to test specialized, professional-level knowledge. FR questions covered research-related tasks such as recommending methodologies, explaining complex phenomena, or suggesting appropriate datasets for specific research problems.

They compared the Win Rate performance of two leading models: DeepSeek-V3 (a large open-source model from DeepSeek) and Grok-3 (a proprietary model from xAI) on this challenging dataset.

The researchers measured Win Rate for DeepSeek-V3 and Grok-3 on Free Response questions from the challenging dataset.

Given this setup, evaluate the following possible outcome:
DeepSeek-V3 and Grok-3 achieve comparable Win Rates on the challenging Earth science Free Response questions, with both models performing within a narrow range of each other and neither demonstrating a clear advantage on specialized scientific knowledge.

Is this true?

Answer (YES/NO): NO